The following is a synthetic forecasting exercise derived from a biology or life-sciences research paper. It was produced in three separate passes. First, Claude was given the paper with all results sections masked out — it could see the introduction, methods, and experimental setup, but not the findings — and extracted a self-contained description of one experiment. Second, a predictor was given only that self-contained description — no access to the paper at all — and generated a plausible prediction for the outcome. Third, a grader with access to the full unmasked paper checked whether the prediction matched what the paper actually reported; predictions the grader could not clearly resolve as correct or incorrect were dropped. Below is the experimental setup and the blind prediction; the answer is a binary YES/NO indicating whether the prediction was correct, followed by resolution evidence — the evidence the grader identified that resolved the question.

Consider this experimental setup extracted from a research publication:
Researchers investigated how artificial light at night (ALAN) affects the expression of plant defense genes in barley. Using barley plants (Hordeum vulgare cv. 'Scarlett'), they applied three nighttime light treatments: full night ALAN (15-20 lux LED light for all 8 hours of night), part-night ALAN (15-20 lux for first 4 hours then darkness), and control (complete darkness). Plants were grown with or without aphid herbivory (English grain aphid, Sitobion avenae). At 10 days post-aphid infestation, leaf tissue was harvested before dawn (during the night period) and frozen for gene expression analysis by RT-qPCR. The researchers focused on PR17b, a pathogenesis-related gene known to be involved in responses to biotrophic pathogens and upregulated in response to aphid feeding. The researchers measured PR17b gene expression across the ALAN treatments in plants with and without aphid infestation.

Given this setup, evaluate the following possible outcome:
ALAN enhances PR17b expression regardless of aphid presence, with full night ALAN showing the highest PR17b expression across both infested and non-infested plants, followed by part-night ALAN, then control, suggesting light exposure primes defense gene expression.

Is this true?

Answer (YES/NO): NO